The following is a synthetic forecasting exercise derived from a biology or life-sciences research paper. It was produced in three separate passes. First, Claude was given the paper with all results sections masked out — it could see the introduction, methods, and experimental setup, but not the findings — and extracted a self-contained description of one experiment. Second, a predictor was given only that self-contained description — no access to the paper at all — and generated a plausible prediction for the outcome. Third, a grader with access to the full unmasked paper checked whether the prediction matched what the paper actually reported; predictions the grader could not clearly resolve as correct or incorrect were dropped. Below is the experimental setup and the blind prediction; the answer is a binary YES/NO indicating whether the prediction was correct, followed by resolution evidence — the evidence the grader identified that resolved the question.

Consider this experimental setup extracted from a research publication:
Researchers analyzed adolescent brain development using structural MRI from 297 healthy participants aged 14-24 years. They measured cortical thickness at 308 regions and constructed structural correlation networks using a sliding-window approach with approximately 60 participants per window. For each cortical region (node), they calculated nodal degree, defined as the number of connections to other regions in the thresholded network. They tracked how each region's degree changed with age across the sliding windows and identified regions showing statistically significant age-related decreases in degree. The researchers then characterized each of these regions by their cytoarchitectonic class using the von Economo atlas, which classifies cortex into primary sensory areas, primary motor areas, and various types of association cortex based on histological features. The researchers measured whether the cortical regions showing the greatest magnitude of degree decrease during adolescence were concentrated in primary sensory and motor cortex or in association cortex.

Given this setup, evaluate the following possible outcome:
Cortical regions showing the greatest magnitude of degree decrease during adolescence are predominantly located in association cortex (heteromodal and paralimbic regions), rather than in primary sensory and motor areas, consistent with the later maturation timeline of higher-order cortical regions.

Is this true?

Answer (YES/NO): YES